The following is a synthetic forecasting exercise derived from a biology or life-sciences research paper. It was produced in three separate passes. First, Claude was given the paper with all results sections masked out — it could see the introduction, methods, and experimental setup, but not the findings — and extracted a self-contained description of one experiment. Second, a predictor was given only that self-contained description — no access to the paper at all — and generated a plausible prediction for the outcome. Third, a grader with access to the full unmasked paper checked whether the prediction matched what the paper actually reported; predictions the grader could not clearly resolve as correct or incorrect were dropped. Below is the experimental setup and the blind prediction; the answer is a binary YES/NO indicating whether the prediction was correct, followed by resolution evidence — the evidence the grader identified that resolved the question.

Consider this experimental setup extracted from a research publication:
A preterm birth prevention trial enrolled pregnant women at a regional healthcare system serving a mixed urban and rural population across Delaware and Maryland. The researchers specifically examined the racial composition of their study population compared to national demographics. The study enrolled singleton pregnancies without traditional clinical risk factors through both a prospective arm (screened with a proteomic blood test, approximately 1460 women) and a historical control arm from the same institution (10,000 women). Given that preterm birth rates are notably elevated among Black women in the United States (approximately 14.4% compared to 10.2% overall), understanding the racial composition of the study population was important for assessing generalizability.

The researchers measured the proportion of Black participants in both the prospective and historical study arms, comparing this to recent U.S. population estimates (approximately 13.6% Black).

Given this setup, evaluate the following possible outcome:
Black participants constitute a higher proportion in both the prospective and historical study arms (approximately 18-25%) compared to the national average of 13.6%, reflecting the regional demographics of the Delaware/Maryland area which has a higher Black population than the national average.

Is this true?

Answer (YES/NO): NO